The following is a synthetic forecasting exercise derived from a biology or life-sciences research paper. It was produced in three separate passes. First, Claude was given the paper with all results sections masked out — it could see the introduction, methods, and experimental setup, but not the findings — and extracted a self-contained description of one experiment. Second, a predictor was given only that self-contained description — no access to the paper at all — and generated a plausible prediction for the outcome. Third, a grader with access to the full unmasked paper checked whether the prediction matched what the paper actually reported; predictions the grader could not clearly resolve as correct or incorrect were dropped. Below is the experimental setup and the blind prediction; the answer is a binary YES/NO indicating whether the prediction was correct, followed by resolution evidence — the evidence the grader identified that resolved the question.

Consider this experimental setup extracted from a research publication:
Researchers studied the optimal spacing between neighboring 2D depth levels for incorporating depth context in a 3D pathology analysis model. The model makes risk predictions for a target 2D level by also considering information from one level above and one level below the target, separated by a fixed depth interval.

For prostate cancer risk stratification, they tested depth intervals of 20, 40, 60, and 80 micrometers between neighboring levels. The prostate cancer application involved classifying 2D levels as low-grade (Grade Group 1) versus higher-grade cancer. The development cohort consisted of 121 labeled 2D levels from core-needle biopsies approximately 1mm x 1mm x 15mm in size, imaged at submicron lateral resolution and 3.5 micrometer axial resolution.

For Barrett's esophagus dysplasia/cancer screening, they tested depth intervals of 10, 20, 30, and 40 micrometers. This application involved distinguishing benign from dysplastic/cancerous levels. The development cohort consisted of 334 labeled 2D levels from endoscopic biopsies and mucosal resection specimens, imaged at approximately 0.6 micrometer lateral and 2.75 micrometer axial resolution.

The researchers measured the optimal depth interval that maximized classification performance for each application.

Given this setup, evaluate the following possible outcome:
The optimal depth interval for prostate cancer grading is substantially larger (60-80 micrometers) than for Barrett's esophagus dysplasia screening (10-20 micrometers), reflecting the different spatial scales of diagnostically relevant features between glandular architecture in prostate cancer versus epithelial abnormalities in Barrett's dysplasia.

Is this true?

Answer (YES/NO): YES